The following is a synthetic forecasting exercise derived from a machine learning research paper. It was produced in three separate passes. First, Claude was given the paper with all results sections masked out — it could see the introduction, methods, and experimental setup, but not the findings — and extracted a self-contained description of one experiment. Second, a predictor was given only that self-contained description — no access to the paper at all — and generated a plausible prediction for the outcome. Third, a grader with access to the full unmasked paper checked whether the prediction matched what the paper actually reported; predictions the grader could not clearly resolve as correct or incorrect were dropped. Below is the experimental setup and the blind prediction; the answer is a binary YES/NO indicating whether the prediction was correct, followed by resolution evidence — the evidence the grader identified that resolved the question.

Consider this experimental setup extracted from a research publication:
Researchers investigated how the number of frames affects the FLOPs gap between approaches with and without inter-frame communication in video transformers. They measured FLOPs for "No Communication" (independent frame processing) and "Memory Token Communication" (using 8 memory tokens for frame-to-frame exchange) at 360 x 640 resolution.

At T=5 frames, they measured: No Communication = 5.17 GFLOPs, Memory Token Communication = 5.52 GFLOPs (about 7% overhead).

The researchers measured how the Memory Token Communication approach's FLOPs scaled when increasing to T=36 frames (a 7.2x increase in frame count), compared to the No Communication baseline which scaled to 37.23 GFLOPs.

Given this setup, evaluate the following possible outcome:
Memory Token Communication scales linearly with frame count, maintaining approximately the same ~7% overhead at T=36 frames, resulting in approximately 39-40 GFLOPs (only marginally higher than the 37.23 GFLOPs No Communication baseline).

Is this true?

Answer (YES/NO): YES